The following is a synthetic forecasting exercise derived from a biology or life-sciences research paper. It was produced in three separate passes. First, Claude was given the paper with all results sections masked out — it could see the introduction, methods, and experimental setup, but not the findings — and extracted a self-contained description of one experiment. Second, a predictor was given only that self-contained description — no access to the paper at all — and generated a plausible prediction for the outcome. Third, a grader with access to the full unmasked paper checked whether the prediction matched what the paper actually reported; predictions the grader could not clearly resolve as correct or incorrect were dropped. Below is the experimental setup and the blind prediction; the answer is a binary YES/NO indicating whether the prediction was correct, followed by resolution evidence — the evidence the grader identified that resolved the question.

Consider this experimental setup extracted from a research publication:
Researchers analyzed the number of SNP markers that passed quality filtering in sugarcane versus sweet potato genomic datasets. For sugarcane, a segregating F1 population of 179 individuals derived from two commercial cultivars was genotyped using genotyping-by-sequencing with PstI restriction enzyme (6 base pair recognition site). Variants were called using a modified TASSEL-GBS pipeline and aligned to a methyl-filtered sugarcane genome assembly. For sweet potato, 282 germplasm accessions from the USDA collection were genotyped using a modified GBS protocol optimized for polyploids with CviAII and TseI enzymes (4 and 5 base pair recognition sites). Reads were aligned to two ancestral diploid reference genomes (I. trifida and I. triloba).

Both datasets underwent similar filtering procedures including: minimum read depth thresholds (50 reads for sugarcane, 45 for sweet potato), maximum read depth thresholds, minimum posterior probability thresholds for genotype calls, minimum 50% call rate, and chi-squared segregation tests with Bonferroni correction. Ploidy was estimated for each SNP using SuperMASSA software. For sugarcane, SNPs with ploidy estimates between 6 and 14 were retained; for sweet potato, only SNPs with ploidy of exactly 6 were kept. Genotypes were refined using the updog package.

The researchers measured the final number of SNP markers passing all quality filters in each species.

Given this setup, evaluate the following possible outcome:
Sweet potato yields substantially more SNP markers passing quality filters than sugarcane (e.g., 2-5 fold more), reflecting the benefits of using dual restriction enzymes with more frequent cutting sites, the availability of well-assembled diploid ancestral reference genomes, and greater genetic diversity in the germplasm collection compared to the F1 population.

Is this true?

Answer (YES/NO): NO